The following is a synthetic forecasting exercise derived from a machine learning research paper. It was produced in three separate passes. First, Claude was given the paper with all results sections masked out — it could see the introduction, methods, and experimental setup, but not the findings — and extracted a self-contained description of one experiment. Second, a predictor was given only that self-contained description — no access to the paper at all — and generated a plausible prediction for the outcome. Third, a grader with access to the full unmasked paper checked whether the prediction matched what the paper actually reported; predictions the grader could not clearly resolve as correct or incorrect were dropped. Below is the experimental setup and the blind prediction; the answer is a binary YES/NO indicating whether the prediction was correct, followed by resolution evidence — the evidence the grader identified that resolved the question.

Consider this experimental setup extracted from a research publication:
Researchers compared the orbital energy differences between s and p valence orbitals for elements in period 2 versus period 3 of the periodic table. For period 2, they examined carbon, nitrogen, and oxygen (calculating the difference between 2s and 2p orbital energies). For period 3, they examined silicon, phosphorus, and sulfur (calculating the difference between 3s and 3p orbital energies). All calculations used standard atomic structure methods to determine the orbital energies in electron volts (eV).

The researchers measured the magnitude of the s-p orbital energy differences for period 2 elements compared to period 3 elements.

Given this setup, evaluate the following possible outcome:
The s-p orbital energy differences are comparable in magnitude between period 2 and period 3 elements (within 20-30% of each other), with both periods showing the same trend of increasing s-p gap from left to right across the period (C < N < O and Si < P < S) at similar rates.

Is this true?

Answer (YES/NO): NO